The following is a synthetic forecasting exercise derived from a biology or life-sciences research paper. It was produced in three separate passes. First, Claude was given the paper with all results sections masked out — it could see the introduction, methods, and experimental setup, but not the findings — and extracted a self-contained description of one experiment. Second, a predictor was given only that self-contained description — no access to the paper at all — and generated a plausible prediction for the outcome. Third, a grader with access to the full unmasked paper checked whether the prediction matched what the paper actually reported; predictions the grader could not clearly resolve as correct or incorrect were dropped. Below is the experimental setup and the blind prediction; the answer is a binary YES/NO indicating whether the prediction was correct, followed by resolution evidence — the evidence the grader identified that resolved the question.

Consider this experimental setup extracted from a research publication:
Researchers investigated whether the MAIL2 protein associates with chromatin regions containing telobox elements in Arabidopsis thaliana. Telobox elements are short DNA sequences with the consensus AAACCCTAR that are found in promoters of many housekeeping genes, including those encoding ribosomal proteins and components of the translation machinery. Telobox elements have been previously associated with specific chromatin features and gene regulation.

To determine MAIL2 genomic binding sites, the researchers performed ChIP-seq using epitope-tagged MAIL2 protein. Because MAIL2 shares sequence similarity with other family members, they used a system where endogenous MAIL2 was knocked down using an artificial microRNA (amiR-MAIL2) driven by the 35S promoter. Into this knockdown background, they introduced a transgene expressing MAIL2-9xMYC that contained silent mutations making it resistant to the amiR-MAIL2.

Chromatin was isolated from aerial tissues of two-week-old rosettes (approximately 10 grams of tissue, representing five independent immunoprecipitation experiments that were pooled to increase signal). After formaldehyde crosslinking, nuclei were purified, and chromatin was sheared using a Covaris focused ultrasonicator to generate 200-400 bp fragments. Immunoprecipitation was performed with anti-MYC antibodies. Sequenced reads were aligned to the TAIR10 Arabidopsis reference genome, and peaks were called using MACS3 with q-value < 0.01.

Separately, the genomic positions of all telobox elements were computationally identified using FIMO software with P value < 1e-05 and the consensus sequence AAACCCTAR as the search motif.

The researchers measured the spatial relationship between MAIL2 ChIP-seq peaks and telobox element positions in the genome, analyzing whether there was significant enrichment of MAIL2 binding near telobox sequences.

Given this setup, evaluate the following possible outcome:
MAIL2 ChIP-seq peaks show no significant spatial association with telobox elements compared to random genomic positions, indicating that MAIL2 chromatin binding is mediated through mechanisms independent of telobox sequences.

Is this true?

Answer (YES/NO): NO